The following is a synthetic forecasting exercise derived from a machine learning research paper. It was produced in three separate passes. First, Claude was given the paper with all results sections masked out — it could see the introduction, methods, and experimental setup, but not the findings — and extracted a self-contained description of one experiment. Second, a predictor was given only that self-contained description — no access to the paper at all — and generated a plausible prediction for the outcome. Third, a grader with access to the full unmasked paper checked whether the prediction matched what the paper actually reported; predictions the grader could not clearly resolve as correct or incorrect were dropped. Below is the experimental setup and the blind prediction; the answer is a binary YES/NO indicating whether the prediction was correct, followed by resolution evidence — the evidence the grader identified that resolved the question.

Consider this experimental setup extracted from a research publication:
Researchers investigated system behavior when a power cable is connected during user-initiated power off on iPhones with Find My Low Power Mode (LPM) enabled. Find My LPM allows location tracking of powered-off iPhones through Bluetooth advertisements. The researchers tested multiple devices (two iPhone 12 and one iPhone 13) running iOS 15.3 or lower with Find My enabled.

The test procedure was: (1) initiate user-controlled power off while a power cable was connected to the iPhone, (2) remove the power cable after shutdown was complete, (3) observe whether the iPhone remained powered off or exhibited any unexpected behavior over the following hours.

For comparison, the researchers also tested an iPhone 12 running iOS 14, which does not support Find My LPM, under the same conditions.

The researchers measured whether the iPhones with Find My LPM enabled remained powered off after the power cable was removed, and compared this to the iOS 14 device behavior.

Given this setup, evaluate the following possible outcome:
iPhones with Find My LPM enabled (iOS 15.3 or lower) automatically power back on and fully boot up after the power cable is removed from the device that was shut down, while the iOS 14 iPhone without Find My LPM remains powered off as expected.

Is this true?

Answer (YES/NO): YES